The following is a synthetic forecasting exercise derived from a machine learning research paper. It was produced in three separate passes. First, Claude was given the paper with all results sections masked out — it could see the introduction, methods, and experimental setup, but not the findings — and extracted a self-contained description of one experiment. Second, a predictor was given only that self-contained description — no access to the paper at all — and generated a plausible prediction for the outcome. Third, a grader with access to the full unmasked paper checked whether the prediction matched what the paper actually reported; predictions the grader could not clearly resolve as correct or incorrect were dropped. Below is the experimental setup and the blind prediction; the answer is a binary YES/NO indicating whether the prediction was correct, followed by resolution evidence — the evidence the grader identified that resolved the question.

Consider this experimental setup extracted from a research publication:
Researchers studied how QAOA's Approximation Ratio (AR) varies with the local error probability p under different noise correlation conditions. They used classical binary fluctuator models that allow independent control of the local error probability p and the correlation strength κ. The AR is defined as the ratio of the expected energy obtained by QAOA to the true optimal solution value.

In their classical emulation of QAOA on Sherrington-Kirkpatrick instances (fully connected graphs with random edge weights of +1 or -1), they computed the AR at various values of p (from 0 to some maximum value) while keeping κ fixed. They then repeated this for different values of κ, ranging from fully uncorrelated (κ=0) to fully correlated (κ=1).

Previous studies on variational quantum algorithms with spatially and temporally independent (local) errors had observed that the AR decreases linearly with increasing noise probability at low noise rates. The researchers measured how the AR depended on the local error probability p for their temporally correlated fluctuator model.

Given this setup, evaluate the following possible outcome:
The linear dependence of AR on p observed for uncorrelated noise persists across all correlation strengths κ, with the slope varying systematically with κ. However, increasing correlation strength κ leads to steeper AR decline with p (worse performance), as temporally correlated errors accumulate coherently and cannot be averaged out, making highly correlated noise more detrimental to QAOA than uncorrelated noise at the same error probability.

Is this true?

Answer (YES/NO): NO